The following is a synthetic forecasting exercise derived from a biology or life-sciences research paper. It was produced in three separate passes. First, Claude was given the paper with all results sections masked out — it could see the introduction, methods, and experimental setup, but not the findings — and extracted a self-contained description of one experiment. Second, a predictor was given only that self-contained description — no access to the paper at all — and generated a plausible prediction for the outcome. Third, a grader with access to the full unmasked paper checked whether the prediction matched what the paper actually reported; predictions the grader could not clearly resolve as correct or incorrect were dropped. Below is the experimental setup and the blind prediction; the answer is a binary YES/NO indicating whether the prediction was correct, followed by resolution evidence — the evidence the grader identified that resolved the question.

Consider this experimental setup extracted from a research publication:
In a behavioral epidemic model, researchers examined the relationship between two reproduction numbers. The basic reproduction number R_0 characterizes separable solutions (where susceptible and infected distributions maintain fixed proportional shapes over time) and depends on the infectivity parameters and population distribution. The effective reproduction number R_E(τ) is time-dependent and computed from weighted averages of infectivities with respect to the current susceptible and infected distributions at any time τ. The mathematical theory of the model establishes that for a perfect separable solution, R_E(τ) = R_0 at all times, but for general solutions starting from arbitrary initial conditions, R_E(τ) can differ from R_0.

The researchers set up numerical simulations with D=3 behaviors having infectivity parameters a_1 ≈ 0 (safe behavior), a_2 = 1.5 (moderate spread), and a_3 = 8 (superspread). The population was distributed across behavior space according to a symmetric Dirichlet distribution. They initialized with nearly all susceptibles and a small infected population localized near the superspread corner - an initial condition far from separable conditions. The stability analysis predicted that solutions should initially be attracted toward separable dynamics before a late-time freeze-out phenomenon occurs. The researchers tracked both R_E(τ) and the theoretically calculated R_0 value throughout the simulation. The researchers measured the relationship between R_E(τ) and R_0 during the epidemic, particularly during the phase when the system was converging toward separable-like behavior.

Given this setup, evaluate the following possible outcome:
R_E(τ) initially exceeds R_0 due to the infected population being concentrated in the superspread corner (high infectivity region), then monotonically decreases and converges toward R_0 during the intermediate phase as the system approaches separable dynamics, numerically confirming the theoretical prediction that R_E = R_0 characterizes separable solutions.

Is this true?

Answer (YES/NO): NO